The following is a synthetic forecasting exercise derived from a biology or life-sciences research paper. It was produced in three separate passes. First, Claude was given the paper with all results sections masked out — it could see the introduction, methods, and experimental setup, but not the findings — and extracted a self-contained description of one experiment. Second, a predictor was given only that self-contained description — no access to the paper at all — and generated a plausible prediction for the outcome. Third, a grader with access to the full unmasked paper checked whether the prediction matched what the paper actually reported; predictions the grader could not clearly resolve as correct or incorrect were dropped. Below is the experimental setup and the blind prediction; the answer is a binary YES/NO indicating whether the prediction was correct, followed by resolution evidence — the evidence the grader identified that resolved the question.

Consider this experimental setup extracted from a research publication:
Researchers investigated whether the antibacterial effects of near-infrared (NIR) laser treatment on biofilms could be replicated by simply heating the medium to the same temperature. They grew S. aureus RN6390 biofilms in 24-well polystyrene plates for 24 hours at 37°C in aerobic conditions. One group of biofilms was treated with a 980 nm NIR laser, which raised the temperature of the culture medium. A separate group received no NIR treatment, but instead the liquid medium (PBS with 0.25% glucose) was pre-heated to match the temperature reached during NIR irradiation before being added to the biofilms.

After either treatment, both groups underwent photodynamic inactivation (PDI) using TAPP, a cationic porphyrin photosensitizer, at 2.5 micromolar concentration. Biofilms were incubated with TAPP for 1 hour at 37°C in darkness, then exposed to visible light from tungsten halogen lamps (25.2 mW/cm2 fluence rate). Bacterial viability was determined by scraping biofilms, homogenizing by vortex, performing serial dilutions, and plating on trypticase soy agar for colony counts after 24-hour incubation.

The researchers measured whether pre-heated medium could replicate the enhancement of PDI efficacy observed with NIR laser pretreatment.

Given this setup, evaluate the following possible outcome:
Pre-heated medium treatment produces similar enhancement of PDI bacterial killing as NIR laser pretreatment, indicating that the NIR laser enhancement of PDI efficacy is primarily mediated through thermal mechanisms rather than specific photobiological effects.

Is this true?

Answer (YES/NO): NO